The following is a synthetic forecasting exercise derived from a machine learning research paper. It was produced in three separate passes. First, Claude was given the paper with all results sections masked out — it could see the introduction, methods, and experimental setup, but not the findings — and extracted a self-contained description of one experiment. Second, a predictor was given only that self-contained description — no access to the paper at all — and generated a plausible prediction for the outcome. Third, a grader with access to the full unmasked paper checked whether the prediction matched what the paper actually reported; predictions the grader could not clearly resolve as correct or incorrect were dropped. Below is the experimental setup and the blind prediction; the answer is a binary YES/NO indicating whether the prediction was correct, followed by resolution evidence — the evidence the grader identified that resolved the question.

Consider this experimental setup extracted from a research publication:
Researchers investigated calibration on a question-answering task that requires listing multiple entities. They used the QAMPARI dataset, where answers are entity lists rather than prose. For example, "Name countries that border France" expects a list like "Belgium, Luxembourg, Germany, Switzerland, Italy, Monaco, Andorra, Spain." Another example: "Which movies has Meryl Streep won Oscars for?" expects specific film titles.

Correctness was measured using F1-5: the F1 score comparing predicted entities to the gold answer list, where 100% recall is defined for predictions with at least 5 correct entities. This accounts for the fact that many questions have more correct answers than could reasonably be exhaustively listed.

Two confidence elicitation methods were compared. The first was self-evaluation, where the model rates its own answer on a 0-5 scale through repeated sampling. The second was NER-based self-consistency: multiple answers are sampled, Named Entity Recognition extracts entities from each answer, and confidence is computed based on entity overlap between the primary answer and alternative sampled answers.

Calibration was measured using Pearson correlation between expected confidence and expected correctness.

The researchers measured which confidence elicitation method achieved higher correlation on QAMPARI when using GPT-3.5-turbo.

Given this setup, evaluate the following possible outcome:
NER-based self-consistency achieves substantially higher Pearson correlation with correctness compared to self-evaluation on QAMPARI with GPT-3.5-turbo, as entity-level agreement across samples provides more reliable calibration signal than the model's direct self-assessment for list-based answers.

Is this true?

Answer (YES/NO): YES